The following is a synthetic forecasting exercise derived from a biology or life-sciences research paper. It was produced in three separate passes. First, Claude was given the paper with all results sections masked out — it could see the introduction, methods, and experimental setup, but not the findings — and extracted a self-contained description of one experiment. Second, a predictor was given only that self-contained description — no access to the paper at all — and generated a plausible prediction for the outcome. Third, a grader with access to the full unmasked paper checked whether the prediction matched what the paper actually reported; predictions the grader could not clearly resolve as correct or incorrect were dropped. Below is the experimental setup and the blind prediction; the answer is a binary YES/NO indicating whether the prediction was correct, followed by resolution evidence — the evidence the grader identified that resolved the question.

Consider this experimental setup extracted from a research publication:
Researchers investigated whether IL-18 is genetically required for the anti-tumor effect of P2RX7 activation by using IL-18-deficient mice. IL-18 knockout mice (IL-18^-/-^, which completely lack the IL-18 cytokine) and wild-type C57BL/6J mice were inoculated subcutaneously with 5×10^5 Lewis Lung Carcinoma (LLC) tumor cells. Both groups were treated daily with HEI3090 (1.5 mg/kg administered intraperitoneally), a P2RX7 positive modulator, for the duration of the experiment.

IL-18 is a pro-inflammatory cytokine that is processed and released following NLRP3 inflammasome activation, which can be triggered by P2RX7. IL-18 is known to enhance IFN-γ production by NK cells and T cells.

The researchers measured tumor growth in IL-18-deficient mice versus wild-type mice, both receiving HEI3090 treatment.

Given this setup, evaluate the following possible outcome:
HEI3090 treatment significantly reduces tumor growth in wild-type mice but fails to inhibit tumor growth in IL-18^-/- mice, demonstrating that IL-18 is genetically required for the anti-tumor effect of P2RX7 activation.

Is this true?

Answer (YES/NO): YES